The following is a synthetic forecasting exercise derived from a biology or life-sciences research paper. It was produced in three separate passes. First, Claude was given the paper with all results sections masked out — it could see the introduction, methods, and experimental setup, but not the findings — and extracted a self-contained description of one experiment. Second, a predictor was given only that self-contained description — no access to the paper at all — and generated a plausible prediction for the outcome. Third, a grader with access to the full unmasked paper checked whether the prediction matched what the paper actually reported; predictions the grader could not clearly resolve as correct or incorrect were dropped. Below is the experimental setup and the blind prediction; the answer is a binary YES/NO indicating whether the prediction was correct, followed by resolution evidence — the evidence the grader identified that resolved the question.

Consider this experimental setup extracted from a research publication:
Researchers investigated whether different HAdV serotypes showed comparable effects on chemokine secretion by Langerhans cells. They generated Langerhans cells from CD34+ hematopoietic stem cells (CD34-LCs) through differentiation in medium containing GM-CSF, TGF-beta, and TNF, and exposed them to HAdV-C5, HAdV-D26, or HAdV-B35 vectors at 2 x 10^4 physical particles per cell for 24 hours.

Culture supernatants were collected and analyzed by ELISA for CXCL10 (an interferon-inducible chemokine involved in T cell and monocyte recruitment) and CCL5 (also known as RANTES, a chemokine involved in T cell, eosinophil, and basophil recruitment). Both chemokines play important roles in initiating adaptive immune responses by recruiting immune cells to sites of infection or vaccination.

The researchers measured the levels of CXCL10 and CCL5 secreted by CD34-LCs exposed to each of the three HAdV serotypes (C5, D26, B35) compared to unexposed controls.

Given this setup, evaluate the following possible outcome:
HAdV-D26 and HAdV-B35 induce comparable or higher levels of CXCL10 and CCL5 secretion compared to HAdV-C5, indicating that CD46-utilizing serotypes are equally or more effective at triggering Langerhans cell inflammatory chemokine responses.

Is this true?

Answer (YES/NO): NO